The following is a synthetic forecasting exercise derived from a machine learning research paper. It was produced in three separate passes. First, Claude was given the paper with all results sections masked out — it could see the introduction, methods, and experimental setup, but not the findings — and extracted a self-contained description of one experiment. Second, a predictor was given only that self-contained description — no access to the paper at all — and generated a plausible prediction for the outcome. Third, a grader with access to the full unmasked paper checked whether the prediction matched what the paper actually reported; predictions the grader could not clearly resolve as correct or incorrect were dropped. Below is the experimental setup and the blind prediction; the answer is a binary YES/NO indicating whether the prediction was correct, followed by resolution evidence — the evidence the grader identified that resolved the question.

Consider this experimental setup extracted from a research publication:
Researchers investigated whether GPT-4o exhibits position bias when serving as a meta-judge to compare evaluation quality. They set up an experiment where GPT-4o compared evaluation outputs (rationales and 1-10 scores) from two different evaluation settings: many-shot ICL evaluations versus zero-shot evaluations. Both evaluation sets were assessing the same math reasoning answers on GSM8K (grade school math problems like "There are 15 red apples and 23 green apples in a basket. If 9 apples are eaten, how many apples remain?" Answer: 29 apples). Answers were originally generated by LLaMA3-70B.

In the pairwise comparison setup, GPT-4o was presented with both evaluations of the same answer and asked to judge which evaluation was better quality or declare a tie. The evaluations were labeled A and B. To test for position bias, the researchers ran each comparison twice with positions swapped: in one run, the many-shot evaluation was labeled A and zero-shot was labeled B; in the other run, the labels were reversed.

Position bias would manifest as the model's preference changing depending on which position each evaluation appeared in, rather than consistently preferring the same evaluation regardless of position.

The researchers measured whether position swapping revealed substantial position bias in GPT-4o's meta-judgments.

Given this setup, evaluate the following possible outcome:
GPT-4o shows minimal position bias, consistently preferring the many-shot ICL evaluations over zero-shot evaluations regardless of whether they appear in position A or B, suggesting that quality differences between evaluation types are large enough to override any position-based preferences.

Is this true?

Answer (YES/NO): NO